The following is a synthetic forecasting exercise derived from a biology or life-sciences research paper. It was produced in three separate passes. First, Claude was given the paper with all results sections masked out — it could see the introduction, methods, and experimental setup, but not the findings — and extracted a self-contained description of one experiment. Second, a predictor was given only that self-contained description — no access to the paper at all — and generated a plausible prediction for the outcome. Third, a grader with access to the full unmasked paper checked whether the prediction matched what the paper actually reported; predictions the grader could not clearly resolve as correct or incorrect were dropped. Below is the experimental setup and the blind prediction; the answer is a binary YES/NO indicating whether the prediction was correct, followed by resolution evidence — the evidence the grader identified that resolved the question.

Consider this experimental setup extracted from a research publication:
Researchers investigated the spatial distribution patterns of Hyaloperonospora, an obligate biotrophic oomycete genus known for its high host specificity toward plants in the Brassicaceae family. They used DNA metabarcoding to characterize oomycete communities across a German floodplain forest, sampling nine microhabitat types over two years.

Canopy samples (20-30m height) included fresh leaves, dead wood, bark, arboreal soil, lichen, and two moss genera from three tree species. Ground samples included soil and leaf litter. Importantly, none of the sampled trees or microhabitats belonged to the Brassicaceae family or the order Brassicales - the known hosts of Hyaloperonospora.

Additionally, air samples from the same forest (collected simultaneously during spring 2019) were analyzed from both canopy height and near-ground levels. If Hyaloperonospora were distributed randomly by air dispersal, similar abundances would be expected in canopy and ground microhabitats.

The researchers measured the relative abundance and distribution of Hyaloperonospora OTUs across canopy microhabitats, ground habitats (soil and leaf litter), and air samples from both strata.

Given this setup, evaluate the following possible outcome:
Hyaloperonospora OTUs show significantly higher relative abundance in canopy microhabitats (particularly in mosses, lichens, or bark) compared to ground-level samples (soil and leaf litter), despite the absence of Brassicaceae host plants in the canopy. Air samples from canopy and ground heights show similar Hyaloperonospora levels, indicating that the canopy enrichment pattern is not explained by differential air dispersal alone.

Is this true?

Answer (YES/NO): YES